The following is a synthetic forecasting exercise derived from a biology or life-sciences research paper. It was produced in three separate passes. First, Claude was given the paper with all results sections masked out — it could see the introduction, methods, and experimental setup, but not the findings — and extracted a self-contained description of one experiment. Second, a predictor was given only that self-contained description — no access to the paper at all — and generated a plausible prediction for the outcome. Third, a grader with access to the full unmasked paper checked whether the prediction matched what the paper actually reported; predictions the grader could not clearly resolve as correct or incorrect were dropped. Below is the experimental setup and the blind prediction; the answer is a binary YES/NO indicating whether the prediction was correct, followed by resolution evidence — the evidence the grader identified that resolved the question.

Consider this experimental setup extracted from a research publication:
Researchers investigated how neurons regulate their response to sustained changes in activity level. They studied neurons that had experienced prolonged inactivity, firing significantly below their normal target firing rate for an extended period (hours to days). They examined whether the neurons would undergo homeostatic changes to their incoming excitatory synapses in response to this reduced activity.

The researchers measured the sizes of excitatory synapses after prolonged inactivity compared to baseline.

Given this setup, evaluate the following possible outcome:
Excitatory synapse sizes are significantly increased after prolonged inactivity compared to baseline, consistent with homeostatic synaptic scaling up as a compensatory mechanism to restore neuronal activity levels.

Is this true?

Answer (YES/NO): YES